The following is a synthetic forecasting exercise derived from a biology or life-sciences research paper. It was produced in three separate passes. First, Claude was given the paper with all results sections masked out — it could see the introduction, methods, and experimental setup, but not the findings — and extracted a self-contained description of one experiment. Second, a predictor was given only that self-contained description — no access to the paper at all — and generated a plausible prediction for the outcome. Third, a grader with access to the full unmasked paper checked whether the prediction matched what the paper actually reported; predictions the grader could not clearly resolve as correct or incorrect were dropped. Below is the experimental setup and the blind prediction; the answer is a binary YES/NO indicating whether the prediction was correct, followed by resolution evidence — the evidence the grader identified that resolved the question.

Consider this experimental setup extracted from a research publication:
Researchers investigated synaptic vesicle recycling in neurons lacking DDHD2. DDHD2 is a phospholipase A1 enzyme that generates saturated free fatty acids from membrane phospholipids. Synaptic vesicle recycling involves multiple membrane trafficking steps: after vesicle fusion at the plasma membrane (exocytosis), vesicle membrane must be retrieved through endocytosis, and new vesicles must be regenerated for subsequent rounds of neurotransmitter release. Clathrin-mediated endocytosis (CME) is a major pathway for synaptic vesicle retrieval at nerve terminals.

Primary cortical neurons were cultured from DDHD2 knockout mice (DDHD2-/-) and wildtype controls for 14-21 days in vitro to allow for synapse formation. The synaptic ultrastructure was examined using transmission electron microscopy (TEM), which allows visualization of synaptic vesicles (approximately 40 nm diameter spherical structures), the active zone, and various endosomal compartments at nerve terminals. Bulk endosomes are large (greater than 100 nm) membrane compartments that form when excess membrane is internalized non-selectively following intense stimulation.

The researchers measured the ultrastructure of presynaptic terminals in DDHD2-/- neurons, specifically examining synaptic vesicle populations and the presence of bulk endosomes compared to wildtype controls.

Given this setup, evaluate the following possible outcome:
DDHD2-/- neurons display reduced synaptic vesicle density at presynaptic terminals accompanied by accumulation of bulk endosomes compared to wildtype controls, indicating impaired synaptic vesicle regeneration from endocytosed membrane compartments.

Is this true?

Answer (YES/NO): YES